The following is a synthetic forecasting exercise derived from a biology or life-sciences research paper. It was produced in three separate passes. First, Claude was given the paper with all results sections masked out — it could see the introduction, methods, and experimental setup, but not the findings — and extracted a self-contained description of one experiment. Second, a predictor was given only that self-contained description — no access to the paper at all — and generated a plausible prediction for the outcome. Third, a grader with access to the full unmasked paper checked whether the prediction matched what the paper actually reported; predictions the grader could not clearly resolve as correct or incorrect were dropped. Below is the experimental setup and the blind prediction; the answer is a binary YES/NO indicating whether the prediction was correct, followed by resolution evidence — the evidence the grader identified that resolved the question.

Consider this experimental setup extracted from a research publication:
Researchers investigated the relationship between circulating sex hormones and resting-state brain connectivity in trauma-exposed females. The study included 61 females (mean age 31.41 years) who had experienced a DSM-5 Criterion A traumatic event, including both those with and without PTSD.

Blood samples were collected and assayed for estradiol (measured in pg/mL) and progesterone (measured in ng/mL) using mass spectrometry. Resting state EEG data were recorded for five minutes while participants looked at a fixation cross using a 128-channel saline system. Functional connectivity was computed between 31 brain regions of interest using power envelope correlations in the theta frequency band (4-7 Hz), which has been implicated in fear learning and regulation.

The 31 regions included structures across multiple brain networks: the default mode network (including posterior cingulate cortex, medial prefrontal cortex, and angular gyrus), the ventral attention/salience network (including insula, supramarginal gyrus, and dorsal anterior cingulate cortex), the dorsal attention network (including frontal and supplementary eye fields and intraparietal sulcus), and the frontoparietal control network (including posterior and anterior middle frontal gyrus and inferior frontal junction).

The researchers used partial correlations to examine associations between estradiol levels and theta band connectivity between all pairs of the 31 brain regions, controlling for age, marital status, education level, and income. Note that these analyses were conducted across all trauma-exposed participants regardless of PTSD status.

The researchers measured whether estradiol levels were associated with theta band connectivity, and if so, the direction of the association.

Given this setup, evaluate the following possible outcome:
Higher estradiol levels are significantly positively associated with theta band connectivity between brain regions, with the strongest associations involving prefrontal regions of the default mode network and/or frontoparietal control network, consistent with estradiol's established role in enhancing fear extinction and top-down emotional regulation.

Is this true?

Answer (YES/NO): NO